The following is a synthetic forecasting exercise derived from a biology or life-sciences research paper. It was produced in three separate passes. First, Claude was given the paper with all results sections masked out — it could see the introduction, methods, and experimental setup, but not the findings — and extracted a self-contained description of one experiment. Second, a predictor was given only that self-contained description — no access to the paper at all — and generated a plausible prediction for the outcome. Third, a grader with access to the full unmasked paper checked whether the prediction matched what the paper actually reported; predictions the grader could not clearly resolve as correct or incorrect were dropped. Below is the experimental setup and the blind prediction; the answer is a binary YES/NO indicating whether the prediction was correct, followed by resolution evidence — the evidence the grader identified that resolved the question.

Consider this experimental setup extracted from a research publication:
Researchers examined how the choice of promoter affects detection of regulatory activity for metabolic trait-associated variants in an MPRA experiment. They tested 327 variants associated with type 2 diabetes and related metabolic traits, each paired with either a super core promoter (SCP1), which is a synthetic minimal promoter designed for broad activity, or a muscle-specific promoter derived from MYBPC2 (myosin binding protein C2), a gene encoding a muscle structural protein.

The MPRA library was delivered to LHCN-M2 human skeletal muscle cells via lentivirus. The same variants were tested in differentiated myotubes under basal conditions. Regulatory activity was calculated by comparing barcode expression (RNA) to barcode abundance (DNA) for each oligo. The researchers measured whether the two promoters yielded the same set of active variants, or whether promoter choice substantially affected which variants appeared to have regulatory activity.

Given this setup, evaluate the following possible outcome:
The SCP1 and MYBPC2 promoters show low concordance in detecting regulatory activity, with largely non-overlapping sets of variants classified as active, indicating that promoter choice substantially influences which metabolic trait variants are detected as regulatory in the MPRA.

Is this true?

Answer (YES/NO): YES